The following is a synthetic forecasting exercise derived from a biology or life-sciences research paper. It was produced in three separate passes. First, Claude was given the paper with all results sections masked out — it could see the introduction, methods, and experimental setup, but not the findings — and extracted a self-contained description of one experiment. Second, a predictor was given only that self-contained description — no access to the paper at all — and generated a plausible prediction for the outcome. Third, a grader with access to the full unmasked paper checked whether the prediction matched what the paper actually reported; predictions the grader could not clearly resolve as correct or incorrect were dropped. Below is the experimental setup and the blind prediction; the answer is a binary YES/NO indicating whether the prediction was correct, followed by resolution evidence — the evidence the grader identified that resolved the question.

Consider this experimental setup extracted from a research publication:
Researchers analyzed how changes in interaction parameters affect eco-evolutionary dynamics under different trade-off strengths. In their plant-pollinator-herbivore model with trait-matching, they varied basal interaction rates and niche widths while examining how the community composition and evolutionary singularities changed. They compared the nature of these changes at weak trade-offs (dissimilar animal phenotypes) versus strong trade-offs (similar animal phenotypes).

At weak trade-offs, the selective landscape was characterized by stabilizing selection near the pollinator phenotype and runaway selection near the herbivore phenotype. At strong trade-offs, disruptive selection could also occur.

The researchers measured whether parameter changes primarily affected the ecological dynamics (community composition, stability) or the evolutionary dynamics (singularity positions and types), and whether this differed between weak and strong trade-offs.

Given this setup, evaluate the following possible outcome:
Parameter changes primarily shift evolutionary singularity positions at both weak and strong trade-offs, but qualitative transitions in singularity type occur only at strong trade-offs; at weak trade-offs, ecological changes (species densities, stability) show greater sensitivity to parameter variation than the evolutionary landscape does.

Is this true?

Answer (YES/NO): NO